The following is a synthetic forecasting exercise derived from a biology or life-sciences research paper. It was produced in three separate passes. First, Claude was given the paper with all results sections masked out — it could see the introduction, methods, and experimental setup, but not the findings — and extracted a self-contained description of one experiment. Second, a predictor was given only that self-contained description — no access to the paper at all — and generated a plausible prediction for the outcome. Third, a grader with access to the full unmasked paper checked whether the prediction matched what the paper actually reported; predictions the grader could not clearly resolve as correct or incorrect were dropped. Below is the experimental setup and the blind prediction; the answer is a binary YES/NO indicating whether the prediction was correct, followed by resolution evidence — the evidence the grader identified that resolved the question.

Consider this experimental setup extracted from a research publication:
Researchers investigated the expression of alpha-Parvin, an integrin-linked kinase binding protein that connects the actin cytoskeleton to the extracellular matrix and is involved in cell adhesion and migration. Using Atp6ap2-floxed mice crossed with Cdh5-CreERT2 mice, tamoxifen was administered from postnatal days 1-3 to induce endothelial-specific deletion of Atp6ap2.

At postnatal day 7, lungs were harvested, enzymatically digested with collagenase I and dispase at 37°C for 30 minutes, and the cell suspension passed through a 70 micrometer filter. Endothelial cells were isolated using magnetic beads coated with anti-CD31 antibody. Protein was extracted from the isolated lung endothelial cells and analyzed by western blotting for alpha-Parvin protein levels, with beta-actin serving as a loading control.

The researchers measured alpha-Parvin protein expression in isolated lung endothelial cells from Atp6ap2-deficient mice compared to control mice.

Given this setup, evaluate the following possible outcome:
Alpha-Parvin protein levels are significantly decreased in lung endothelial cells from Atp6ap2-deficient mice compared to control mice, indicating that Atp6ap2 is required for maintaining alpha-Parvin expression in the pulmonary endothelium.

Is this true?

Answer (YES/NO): YES